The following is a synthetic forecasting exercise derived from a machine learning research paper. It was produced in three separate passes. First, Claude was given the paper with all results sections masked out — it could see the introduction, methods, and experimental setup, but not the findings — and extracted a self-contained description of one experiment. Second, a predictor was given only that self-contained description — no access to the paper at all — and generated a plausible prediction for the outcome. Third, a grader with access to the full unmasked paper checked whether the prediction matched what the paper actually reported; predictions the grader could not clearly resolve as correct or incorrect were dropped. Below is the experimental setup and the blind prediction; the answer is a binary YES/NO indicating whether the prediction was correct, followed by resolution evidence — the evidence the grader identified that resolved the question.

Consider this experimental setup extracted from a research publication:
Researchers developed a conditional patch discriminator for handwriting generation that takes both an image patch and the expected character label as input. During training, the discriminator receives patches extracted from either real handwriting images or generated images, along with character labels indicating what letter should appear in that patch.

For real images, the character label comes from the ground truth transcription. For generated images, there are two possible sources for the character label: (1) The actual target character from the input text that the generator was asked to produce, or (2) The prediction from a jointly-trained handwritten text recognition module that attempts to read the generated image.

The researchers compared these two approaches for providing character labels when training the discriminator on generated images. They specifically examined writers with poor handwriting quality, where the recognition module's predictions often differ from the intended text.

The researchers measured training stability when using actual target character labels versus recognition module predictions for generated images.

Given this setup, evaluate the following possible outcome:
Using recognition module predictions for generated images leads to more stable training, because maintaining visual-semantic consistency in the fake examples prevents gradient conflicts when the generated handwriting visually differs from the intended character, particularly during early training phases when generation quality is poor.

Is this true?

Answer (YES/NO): NO